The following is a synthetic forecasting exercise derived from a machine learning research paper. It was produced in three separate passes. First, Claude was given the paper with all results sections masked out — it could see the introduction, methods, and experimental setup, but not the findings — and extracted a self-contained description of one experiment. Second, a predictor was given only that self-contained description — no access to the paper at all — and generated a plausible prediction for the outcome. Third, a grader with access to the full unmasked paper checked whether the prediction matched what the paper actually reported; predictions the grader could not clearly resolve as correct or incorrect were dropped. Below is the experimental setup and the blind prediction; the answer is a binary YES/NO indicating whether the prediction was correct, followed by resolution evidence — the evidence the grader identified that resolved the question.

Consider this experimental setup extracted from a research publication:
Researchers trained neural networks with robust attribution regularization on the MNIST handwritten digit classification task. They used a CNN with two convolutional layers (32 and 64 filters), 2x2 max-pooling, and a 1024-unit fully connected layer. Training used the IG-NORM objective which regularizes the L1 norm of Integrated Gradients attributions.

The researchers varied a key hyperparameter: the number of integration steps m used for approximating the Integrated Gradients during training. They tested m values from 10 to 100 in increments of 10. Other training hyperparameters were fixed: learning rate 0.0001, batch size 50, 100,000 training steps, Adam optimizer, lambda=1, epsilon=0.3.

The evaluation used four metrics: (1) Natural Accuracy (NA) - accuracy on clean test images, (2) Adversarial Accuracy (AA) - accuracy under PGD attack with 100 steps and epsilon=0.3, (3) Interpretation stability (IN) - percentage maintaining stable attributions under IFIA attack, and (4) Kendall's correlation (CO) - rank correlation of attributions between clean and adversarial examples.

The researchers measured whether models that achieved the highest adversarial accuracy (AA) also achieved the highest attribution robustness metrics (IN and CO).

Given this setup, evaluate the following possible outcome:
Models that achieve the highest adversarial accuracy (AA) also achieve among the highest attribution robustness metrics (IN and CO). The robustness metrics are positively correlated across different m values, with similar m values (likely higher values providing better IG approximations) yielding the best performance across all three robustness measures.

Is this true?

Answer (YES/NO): NO